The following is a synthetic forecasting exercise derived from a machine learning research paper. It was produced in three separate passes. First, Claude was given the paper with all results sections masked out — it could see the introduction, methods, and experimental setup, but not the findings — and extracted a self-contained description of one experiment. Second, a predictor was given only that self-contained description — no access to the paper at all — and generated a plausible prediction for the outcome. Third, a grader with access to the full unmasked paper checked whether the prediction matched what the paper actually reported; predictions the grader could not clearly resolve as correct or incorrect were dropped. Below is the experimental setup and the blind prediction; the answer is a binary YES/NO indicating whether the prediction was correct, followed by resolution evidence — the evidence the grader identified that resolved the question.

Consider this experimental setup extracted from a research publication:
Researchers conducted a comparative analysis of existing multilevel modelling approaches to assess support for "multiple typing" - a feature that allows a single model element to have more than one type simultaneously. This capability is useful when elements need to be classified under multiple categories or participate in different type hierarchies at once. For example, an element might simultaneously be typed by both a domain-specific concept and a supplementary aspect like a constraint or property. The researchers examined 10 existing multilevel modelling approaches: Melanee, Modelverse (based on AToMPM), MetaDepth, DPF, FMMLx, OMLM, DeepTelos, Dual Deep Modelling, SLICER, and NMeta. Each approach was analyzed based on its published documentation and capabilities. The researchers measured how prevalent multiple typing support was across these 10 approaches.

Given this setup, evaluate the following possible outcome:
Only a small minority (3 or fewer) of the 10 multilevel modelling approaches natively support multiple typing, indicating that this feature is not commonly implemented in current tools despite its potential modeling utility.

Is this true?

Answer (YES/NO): YES